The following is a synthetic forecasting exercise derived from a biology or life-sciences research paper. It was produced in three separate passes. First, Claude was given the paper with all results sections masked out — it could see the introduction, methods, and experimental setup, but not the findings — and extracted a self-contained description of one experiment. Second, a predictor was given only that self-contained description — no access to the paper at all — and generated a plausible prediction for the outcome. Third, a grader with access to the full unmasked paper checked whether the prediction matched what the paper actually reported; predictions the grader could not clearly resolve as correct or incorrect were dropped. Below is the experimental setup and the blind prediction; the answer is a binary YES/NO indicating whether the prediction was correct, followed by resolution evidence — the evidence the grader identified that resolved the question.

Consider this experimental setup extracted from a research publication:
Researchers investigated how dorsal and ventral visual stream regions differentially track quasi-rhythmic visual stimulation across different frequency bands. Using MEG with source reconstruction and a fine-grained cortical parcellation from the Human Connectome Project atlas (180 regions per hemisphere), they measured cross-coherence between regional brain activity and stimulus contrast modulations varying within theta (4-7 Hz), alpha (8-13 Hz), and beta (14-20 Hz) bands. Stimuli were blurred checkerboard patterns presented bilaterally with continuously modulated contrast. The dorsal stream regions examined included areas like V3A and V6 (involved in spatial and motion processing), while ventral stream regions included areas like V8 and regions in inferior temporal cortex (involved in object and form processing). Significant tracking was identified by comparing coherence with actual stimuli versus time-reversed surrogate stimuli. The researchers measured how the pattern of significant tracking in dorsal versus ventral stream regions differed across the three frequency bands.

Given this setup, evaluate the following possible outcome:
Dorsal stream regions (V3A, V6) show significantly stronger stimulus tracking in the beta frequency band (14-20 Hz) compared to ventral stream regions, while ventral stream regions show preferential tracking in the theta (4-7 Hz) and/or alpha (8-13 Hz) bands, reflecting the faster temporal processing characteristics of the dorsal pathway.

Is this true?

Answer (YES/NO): NO